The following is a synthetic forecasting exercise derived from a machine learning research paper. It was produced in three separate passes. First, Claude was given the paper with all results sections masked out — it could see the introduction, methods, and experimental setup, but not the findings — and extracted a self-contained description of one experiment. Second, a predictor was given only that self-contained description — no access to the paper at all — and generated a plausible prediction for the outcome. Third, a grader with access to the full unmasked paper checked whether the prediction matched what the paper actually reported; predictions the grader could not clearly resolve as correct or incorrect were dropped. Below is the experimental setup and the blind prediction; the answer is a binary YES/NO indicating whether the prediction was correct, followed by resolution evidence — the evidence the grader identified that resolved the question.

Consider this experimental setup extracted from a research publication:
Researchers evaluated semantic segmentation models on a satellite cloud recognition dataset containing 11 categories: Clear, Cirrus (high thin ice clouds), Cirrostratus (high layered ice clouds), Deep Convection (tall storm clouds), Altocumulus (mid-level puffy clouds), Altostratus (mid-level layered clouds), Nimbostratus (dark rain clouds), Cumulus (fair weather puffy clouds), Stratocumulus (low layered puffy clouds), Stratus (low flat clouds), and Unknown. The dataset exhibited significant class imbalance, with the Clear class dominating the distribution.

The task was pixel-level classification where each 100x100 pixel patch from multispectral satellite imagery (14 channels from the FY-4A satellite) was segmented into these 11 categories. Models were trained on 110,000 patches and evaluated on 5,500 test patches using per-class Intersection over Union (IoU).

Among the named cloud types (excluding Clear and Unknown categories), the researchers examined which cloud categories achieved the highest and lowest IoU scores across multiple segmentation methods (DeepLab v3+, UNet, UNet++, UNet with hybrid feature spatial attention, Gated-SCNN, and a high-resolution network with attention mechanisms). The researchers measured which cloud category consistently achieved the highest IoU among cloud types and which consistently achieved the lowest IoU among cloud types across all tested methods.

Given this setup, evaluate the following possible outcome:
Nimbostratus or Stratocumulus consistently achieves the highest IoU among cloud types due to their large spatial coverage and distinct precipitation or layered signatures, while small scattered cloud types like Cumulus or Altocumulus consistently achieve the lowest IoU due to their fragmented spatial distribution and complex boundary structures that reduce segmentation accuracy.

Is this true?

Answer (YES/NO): NO